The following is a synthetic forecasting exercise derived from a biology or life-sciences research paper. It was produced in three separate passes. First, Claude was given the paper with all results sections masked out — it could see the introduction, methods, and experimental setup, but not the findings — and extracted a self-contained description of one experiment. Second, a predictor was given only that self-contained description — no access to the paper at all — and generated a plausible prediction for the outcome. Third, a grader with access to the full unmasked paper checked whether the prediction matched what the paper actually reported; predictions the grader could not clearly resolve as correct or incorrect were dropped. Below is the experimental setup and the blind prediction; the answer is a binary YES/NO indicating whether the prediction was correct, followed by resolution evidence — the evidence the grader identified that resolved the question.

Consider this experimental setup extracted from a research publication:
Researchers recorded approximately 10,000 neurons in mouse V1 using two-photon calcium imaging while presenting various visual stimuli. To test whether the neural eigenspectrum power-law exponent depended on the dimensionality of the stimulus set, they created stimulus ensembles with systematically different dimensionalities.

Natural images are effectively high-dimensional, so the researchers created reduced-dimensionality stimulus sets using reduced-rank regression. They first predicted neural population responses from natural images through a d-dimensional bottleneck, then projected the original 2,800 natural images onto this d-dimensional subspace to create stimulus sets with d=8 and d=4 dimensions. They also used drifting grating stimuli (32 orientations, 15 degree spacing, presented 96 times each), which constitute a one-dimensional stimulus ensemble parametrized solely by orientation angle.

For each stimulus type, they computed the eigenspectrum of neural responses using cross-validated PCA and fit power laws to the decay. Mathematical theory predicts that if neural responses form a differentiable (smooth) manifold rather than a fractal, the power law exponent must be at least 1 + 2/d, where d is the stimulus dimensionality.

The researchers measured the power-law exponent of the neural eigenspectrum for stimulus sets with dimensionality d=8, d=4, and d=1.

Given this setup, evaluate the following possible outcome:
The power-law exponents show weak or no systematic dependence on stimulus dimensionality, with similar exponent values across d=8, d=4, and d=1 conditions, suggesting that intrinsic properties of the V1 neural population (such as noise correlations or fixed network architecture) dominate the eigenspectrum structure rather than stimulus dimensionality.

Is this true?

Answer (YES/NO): NO